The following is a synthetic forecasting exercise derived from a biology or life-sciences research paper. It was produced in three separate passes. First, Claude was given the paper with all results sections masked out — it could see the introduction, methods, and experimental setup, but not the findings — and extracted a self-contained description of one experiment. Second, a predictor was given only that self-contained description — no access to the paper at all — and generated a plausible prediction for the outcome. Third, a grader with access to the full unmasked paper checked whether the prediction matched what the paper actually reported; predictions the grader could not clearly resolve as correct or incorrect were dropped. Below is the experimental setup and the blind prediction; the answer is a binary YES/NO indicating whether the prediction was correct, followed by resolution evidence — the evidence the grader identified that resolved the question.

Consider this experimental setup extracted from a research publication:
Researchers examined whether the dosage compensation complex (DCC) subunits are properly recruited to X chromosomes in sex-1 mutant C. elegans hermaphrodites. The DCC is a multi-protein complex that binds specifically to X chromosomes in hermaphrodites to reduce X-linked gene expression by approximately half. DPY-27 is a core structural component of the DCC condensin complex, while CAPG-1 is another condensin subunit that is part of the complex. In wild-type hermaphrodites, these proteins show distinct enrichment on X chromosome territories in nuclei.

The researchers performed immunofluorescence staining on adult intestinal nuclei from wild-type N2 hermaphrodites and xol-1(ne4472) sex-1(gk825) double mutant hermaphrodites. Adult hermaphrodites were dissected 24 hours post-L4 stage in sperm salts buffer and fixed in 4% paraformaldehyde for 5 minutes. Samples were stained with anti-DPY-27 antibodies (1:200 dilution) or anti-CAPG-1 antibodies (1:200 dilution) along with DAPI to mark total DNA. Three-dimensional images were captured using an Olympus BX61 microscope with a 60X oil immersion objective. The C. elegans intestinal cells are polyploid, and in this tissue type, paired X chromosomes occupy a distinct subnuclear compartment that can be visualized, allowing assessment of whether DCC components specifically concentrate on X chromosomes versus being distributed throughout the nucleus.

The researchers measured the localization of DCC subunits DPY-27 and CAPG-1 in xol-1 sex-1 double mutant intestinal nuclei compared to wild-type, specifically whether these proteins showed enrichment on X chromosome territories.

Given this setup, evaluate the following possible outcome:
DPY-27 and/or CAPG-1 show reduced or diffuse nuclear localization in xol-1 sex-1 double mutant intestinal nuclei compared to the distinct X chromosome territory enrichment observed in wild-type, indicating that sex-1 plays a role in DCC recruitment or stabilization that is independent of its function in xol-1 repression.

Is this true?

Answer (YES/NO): NO